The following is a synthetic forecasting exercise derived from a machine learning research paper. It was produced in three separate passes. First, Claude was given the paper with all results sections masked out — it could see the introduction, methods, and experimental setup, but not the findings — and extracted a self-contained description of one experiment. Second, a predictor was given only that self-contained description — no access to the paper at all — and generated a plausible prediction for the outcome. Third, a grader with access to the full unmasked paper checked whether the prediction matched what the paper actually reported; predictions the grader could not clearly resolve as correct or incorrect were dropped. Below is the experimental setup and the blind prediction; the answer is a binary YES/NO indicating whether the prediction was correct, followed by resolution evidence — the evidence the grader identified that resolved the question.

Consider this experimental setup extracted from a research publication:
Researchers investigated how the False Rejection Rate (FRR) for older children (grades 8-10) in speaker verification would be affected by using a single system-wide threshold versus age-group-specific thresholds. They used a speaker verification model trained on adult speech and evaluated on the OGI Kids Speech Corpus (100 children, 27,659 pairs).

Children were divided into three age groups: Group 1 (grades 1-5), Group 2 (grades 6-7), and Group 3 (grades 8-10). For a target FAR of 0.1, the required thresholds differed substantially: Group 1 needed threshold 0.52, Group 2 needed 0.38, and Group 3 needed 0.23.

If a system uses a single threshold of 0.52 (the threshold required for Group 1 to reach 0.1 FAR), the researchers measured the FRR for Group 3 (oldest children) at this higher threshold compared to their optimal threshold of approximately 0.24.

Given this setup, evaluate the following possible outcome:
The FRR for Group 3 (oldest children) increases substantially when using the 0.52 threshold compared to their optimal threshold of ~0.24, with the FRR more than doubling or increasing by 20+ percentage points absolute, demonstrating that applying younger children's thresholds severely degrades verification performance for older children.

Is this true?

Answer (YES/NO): YES